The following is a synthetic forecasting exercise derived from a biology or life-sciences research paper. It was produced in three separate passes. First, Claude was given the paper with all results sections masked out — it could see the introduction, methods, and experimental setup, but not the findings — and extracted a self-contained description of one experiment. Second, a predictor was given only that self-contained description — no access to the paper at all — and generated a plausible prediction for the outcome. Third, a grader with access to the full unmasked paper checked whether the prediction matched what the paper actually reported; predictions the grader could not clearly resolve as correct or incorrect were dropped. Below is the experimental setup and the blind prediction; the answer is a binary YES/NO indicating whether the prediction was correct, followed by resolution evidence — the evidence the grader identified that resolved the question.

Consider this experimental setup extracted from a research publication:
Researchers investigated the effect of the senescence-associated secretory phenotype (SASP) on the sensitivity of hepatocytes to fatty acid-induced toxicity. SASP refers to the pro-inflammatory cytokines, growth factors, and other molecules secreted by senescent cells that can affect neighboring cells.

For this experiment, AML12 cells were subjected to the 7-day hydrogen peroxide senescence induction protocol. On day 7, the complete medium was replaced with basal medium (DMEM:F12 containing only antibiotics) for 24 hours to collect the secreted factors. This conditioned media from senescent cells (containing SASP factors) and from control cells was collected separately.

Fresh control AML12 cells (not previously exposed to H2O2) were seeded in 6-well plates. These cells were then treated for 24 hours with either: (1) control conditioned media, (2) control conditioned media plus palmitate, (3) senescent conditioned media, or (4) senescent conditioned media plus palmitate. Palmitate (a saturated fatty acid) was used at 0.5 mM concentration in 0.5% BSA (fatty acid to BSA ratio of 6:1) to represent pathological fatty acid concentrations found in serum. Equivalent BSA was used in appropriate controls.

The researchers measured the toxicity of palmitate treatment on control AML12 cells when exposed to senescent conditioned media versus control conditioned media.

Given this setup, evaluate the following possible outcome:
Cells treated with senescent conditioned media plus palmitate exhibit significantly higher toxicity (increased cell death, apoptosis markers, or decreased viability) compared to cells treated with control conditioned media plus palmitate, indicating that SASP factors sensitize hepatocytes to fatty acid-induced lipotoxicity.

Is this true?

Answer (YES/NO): NO